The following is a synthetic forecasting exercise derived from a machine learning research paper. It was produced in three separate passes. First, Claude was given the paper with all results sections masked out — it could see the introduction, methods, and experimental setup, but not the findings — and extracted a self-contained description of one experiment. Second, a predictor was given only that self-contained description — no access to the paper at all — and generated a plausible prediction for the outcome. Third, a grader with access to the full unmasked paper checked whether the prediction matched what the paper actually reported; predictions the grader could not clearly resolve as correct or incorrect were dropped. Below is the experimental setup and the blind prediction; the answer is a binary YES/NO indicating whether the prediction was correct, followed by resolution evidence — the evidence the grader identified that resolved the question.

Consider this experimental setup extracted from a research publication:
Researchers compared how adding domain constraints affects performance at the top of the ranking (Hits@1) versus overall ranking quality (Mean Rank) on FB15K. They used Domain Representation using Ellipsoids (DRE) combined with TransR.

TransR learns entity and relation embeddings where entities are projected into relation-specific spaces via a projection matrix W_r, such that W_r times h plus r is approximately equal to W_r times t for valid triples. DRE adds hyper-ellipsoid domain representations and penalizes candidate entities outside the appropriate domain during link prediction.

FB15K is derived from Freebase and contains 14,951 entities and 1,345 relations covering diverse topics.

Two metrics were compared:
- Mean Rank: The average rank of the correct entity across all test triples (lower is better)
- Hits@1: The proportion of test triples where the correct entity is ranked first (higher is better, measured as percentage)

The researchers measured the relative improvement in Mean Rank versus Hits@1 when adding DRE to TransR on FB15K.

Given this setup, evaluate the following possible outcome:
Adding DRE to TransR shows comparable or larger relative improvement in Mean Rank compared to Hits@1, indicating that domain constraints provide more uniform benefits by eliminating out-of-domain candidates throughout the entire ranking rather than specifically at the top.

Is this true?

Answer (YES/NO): NO